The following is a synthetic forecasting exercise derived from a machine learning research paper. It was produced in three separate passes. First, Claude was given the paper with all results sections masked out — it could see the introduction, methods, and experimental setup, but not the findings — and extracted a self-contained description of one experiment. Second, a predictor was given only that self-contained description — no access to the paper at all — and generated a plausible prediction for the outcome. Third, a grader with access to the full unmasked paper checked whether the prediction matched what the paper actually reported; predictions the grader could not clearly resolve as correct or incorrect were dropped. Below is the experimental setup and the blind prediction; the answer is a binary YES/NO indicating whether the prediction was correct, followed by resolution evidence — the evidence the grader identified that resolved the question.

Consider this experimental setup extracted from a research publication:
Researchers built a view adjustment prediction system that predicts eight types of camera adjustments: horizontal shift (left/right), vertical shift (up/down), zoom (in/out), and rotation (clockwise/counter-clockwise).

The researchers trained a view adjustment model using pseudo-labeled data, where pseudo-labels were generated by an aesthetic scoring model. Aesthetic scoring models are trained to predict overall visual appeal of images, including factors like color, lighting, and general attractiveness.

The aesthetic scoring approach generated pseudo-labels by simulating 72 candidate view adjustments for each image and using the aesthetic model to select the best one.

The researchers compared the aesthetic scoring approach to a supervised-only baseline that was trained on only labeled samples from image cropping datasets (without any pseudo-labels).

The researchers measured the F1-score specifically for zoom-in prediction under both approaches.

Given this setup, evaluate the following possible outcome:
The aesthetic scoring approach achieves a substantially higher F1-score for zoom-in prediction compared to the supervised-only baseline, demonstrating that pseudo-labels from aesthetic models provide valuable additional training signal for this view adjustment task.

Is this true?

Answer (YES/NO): YES